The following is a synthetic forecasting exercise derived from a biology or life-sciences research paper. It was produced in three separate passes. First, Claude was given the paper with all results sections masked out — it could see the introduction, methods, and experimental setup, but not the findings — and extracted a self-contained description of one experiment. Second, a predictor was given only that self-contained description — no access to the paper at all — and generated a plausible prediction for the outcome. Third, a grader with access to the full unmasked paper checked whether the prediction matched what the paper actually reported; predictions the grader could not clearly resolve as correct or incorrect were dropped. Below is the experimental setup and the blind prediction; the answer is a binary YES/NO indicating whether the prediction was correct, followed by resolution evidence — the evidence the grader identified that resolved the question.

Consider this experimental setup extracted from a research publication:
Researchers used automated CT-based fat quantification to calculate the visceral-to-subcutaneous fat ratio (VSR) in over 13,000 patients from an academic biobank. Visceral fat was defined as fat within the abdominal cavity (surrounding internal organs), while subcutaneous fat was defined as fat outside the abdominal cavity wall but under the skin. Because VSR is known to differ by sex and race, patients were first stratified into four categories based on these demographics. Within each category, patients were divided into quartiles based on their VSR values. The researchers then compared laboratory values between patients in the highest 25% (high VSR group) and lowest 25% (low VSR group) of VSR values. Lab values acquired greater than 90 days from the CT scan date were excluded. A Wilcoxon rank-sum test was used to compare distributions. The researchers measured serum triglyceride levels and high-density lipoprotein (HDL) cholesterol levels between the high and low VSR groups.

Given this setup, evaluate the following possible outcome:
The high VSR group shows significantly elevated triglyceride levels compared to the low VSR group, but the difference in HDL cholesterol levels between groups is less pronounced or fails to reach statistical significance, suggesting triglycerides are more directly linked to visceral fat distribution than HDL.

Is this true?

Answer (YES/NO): NO